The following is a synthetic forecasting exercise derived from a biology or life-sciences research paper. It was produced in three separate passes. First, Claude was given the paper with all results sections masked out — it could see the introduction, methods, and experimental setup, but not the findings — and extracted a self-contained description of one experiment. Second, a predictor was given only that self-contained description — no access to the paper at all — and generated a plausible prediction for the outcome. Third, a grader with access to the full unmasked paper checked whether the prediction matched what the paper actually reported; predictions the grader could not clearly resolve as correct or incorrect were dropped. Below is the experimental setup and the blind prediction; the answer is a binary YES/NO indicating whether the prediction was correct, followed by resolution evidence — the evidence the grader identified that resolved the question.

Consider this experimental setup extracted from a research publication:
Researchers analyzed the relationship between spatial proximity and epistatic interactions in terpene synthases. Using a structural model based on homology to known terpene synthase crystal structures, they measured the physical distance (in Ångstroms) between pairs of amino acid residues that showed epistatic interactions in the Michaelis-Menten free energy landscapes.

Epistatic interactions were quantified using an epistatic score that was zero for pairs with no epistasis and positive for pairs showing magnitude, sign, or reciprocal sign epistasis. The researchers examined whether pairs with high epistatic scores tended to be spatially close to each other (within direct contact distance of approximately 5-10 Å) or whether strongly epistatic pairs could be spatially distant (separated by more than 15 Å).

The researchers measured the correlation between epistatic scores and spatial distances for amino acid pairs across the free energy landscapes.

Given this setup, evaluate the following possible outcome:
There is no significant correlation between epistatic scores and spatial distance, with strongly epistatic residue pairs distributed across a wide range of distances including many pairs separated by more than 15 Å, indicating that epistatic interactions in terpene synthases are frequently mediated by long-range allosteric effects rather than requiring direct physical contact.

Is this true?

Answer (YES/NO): YES